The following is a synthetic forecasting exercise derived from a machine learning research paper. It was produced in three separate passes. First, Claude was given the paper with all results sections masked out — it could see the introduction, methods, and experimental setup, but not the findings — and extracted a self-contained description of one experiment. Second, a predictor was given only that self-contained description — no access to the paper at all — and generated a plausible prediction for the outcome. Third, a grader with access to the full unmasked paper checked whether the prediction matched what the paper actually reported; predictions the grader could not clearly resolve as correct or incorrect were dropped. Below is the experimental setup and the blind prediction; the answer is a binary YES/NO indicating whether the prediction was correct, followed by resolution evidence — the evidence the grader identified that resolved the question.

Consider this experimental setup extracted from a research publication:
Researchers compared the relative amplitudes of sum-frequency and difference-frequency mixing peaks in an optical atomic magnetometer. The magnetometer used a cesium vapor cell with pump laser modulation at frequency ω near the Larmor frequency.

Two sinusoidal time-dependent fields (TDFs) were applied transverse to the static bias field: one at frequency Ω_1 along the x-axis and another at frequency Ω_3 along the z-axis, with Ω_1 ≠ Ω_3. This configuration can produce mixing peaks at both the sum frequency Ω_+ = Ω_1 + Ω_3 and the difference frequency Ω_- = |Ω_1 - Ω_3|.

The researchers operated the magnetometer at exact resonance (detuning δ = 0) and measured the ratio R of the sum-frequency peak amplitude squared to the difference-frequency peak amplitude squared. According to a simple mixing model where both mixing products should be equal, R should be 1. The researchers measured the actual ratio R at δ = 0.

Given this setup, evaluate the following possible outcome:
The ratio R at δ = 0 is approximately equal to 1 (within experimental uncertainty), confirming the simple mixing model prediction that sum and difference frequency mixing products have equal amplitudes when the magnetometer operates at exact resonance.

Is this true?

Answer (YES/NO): NO